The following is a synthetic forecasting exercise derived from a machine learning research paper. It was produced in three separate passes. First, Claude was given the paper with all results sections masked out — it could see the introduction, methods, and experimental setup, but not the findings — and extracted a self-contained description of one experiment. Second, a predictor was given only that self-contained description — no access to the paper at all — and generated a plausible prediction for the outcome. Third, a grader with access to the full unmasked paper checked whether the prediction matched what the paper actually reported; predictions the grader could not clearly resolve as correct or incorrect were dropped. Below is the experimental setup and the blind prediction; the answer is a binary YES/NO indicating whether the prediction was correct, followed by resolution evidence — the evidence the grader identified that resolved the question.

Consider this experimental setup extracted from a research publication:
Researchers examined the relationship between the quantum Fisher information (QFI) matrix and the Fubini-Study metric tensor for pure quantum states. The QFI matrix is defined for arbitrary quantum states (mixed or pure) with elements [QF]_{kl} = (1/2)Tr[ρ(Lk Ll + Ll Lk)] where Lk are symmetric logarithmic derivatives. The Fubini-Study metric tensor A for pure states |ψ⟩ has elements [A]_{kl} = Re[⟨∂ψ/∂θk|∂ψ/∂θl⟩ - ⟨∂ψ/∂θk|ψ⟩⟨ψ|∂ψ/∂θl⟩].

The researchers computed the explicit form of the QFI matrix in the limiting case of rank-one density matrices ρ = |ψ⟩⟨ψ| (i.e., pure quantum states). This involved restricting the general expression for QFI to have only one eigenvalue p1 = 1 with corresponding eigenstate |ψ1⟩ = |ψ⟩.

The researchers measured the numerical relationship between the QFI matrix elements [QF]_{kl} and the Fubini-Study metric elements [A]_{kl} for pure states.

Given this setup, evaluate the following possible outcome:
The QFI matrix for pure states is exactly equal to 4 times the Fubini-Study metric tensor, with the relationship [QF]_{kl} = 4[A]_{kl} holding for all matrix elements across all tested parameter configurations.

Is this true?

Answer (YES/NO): YES